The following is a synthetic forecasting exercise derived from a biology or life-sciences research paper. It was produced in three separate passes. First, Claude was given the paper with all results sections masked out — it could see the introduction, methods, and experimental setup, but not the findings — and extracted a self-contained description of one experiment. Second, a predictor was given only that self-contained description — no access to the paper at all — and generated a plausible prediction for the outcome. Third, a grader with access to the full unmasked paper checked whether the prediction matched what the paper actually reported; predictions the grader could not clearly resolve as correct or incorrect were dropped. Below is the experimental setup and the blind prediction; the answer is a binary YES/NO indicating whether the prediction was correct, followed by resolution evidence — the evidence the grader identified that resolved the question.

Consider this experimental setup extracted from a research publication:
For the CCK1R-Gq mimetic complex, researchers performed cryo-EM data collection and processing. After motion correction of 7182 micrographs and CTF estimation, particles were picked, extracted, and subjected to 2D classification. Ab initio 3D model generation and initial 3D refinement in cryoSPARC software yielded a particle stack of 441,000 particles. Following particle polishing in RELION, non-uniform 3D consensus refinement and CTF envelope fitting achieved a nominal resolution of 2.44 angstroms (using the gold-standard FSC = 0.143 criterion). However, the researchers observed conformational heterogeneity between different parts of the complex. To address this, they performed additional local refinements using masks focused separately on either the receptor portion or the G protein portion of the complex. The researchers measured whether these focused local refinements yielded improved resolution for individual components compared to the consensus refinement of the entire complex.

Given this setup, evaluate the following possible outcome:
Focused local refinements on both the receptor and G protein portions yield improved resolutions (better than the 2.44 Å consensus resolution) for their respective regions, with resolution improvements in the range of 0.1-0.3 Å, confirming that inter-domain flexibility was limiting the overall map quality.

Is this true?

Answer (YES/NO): NO